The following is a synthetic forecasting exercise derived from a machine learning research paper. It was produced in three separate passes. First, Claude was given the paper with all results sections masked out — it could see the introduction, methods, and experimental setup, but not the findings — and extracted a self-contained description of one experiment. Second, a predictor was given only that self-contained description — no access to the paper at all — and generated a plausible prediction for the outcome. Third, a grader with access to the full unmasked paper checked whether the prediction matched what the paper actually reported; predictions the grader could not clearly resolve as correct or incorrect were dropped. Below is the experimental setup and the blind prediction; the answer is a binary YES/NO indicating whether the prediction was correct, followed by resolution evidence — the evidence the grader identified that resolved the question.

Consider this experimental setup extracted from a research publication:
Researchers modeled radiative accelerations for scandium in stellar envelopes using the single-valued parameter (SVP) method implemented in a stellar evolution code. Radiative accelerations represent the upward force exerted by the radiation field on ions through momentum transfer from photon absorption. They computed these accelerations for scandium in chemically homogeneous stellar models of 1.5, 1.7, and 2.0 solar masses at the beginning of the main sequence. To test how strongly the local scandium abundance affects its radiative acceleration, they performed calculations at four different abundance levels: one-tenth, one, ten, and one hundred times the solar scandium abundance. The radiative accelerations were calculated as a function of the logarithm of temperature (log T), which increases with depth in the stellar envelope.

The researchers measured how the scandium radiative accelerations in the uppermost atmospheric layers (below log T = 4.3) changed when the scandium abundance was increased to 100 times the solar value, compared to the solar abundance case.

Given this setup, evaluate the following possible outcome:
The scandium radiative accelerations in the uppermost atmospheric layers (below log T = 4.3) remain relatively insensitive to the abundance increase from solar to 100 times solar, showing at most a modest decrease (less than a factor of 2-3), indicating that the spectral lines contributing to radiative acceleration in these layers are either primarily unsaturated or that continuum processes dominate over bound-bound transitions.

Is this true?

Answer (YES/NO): NO